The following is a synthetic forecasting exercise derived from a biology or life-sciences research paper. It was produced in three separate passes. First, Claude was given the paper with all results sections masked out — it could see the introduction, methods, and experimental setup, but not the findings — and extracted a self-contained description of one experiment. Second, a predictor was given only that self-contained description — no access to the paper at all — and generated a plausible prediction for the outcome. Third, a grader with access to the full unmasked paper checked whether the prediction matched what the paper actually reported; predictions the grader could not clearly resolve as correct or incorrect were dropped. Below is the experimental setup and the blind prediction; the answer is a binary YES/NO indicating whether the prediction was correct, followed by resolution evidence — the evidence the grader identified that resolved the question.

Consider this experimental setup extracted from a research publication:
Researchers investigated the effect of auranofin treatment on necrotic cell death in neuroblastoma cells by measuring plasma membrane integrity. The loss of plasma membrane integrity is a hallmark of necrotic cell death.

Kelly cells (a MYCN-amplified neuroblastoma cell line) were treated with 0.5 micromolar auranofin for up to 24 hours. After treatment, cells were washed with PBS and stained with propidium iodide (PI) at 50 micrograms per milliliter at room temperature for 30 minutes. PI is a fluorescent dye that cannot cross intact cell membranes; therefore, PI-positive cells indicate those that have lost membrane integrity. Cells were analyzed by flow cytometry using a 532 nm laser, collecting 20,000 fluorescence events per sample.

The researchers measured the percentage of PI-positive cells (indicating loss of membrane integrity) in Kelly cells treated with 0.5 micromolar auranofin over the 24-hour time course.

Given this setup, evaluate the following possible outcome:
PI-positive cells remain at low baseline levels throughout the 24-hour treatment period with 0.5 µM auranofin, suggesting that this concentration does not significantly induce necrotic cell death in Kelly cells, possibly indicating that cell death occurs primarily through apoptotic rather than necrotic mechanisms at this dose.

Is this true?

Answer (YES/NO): NO